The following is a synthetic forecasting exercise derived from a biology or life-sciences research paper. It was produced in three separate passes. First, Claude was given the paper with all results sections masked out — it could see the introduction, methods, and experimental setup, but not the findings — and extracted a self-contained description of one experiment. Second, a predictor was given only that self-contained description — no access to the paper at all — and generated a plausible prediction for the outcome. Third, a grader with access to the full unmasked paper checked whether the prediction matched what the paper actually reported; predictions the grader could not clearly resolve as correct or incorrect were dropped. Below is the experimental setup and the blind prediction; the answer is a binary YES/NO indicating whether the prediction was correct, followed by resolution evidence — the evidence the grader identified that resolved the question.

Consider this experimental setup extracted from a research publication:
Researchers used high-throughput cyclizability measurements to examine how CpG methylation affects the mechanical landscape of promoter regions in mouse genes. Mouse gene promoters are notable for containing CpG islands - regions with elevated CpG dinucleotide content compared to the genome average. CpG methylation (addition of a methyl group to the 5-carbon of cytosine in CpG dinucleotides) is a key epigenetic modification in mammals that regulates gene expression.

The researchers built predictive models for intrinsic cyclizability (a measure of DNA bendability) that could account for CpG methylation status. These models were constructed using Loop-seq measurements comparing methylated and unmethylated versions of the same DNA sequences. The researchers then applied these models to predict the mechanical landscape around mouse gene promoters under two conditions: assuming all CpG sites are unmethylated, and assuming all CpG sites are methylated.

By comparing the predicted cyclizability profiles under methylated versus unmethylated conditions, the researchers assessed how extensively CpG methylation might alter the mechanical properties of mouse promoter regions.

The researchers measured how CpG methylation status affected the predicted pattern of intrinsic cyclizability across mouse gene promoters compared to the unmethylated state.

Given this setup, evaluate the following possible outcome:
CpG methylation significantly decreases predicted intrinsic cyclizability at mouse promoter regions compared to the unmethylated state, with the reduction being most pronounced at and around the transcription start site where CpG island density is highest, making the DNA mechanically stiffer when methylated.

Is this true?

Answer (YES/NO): NO